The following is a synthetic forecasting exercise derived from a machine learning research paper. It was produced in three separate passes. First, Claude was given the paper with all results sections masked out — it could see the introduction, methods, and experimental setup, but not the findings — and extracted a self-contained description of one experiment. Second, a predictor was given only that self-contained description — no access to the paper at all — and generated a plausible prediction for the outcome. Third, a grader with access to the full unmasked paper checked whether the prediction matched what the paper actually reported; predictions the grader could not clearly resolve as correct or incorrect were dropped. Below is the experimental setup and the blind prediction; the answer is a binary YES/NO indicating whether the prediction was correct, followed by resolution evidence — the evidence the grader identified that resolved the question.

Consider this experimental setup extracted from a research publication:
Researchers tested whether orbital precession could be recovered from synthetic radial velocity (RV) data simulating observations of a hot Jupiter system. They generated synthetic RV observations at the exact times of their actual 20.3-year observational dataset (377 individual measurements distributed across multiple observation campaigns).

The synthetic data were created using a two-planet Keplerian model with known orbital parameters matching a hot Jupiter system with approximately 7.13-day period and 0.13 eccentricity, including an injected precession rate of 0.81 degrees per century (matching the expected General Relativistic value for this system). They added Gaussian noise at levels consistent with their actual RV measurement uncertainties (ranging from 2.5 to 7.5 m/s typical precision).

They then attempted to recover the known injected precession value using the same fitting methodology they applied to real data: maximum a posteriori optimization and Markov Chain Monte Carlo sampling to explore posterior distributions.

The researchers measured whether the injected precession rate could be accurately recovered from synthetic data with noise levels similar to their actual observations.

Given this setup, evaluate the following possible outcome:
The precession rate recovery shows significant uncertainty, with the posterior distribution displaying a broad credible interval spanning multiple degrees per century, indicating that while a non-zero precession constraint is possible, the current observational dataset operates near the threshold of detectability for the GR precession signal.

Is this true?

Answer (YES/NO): NO